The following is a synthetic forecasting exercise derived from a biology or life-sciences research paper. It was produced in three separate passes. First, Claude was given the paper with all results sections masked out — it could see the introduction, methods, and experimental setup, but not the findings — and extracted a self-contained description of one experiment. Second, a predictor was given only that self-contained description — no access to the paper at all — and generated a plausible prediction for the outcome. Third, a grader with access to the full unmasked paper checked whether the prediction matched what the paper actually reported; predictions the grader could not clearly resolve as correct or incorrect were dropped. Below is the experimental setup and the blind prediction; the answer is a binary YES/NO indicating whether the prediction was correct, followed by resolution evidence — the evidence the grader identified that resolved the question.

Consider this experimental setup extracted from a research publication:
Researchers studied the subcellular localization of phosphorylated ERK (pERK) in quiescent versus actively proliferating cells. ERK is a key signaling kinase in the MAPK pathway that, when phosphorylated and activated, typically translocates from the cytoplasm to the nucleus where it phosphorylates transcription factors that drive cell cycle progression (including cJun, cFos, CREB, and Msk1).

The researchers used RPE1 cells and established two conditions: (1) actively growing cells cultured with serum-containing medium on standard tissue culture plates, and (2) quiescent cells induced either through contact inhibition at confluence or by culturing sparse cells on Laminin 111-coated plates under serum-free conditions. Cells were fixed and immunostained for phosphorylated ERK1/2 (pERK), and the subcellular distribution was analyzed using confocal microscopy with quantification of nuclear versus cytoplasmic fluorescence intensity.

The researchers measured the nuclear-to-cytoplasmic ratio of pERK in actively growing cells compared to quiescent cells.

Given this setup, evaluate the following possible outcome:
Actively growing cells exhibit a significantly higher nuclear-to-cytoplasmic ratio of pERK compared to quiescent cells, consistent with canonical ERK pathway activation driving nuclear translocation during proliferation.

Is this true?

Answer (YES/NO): YES